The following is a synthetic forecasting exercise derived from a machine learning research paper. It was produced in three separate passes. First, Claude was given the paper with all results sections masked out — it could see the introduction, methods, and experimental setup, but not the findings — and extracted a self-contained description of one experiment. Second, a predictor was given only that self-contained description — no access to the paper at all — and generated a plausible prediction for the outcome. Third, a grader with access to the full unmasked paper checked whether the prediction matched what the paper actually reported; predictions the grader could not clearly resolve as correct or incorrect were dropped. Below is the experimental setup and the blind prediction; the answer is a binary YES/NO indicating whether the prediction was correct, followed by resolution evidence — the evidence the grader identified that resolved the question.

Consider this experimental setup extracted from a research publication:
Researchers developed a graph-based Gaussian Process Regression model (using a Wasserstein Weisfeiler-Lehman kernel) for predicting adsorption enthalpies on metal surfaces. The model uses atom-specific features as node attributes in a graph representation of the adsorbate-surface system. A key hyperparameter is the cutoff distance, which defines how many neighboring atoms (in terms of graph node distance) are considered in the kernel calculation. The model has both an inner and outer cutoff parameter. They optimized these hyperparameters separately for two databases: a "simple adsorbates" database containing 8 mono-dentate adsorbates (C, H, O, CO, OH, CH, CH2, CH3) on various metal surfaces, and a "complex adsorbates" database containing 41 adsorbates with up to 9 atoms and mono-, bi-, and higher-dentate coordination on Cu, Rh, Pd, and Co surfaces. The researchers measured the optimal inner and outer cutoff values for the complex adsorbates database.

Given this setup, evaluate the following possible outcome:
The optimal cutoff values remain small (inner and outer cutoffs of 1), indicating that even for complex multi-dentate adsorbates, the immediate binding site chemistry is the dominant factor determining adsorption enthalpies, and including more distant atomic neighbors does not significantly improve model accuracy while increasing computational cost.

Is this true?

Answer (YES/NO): NO